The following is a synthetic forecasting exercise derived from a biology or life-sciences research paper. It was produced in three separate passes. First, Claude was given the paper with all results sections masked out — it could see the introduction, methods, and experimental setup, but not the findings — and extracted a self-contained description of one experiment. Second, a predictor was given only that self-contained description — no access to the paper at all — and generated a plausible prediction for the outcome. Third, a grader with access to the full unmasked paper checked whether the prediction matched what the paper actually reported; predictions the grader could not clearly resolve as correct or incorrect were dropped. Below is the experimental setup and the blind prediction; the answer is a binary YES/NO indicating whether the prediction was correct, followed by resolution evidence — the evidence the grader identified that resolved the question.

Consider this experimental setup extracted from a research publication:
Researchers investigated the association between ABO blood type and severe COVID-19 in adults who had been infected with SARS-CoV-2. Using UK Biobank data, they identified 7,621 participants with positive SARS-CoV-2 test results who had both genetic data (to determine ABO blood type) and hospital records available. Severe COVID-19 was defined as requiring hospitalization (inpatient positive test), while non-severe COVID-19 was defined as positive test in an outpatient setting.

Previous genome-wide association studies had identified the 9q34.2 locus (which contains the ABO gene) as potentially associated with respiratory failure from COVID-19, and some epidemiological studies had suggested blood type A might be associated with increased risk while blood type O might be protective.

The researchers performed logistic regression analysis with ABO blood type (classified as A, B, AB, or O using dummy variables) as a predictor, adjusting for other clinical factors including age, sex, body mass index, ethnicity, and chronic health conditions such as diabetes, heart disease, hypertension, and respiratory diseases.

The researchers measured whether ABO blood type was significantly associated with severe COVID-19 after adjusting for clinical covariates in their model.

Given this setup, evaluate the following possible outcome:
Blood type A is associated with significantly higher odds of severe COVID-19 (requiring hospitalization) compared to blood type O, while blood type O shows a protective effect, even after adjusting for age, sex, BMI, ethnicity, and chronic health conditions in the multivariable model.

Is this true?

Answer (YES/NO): NO